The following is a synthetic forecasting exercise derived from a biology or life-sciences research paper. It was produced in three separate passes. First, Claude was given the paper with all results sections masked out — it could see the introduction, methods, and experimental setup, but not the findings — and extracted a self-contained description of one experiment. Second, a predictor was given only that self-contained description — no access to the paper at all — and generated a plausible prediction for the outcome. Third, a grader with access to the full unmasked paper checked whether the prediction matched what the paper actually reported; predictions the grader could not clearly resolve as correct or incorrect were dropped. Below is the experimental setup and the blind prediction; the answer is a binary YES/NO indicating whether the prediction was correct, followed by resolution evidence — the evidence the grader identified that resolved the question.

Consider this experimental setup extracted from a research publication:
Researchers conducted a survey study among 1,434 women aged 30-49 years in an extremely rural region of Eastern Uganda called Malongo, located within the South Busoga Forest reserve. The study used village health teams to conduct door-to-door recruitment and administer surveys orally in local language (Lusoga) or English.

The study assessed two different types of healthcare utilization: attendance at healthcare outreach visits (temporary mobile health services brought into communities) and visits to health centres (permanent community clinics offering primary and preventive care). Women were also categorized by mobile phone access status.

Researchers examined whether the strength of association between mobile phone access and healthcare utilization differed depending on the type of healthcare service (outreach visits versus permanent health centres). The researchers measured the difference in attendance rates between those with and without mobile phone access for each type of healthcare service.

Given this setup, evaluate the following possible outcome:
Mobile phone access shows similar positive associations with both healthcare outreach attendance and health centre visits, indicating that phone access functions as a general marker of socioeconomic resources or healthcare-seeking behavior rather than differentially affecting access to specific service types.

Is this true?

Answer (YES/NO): NO